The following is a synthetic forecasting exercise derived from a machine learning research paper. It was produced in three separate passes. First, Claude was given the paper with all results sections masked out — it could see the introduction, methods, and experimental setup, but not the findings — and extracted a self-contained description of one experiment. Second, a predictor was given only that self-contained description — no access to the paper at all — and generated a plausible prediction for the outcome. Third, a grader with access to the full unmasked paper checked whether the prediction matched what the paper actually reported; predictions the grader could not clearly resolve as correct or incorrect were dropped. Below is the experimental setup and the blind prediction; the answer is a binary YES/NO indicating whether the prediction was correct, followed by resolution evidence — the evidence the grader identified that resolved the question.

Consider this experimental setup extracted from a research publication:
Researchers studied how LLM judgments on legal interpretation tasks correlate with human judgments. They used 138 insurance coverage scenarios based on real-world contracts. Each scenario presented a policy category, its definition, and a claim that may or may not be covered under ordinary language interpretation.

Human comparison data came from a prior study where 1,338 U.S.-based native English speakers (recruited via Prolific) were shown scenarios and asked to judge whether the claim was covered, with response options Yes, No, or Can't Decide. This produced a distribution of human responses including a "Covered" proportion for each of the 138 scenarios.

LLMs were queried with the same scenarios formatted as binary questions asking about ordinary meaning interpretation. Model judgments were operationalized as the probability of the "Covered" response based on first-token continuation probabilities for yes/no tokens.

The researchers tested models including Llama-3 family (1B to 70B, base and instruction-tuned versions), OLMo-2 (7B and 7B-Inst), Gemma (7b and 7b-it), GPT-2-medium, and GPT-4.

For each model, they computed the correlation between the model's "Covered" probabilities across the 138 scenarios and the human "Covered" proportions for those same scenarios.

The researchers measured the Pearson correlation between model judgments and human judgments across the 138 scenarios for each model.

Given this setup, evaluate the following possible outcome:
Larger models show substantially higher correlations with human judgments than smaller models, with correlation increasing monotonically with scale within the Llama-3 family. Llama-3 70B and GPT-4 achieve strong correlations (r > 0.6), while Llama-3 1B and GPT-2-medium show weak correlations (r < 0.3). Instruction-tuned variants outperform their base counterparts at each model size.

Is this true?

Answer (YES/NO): NO